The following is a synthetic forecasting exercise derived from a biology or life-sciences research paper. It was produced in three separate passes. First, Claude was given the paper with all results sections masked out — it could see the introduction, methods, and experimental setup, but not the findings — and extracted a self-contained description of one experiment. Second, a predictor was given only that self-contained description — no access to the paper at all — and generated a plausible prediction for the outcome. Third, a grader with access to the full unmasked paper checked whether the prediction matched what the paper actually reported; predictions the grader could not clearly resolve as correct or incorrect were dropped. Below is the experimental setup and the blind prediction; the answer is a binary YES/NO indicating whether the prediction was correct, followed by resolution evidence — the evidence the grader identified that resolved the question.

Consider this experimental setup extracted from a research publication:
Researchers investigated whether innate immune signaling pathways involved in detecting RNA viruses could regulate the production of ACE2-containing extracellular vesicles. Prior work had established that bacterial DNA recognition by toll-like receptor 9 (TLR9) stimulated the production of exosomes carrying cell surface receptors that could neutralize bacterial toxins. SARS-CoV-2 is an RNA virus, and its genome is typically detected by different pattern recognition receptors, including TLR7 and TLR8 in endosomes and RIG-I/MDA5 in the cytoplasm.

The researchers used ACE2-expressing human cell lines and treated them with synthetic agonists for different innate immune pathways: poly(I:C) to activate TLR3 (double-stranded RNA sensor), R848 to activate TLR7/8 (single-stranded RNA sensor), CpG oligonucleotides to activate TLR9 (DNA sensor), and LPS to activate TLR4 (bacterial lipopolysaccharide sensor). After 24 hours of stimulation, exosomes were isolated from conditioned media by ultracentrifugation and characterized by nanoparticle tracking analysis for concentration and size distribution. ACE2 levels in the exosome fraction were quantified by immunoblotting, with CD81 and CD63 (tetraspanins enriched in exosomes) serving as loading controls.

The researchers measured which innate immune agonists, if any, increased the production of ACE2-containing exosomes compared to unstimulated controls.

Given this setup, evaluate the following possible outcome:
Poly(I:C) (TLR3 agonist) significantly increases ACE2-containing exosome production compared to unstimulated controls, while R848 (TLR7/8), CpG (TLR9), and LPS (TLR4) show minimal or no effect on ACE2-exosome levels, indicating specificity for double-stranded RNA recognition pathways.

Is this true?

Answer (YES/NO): NO